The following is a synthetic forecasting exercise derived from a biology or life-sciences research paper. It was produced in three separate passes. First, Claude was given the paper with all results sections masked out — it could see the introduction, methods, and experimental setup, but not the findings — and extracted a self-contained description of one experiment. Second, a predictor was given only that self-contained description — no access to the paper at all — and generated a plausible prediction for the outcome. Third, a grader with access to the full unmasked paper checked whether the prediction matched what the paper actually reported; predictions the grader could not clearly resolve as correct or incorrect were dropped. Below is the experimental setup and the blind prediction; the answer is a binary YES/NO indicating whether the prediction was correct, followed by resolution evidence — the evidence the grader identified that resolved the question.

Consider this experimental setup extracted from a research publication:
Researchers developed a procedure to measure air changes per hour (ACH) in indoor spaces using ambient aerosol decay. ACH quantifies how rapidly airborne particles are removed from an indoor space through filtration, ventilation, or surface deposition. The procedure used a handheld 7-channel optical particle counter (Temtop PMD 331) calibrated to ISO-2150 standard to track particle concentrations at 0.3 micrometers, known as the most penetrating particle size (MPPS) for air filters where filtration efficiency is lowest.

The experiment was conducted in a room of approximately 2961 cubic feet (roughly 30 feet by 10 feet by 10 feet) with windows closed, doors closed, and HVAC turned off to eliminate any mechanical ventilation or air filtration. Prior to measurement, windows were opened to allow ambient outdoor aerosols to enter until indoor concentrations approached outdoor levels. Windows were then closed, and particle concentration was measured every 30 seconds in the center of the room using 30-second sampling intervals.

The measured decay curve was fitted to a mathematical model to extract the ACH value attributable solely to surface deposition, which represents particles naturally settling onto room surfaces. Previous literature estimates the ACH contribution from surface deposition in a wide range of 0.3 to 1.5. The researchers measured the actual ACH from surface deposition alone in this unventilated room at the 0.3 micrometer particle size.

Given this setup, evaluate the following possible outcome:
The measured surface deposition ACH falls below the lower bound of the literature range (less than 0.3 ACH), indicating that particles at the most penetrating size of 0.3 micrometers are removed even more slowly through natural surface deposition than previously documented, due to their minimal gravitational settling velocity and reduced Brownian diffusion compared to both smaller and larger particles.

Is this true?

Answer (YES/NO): NO